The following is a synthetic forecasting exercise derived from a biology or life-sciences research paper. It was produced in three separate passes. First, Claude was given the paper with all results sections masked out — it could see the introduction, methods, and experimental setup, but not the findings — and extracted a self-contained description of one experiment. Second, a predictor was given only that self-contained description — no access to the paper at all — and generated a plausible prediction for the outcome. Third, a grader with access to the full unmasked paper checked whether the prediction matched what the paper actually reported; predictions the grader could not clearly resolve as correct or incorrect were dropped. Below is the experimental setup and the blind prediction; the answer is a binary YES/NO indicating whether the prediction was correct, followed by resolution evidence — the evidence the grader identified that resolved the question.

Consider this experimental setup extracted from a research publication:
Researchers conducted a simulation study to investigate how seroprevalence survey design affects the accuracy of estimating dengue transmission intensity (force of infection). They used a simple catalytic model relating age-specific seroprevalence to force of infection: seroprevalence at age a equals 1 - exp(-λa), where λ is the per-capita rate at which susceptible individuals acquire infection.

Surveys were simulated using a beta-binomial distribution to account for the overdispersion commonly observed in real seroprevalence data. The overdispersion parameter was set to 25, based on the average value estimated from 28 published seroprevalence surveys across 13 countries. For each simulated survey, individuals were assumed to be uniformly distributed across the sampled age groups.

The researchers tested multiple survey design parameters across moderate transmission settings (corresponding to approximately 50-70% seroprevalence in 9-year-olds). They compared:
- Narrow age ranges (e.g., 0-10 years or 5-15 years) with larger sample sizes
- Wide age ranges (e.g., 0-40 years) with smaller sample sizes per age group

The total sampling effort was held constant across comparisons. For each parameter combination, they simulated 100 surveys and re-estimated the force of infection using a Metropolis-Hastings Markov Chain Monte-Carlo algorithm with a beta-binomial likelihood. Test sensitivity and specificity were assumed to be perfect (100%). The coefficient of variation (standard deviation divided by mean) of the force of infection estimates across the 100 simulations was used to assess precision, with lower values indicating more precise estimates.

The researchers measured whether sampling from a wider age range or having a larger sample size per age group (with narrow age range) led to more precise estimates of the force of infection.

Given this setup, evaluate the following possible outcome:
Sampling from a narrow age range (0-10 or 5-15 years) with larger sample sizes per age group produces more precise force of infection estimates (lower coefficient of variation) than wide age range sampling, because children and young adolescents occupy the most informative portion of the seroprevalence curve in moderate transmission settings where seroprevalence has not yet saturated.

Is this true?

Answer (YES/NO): NO